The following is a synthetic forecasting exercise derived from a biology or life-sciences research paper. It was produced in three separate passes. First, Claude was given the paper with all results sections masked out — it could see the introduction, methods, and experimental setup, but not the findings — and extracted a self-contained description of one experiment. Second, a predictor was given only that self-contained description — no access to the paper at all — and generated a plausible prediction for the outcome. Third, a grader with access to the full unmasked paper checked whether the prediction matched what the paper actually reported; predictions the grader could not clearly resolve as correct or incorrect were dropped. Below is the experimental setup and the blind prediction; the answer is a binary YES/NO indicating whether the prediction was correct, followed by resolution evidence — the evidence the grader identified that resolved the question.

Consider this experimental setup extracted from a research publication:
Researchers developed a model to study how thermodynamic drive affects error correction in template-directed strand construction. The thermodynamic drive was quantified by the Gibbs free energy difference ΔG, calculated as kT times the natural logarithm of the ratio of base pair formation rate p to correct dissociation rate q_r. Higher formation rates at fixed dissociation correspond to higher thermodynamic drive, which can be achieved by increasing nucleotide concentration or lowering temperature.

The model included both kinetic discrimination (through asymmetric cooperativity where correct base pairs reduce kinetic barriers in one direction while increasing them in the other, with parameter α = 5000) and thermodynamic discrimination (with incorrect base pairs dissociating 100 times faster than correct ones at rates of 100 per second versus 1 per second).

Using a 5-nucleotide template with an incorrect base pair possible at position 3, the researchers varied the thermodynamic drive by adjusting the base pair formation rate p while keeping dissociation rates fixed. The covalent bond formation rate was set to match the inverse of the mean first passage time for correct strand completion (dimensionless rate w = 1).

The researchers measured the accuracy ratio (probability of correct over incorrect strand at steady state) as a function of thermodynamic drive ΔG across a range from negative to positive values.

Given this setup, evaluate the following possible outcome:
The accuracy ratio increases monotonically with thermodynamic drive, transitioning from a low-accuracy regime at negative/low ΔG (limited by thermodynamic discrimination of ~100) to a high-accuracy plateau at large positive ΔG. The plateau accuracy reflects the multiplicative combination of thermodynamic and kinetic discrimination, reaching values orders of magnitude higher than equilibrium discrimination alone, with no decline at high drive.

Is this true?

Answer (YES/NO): NO